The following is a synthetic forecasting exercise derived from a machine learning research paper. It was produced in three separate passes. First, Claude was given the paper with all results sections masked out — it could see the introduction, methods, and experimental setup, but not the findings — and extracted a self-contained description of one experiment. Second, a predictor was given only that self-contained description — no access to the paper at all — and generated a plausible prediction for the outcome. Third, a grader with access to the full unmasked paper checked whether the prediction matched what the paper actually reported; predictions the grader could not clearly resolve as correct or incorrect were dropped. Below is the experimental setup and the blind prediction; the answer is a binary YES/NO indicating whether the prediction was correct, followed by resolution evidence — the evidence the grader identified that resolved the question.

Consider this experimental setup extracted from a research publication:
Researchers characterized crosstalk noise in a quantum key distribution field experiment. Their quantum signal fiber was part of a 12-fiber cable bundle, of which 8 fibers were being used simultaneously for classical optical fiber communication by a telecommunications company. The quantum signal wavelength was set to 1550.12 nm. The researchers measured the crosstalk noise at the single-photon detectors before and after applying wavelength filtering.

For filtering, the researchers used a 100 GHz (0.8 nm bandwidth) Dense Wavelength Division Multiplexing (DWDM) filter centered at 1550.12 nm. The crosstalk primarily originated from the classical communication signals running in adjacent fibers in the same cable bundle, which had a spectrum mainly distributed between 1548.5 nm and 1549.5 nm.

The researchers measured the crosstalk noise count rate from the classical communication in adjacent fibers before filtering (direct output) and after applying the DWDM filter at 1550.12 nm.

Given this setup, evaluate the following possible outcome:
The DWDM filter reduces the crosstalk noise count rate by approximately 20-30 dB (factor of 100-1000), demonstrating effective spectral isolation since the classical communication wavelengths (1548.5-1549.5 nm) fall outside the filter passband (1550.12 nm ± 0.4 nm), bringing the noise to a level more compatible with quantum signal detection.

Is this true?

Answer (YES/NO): NO